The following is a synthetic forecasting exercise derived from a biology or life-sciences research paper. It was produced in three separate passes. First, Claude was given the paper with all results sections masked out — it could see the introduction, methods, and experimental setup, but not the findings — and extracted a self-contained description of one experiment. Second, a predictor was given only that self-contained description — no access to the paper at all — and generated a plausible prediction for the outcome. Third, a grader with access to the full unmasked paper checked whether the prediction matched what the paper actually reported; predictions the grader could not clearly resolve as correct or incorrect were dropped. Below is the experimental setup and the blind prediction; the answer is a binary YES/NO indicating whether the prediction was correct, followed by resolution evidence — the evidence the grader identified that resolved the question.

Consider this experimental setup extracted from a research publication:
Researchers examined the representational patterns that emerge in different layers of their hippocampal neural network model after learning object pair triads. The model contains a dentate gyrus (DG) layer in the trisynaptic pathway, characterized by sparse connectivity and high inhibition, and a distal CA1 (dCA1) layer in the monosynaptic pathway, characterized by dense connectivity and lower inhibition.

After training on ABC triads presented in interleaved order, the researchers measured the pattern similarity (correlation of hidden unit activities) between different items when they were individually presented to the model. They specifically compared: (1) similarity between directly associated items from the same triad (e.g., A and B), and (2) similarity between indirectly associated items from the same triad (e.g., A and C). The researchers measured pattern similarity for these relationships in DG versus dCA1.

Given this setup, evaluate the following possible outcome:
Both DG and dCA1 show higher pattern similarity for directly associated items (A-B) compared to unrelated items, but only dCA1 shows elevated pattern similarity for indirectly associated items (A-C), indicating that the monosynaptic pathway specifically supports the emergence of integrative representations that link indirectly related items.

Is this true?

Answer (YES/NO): YES